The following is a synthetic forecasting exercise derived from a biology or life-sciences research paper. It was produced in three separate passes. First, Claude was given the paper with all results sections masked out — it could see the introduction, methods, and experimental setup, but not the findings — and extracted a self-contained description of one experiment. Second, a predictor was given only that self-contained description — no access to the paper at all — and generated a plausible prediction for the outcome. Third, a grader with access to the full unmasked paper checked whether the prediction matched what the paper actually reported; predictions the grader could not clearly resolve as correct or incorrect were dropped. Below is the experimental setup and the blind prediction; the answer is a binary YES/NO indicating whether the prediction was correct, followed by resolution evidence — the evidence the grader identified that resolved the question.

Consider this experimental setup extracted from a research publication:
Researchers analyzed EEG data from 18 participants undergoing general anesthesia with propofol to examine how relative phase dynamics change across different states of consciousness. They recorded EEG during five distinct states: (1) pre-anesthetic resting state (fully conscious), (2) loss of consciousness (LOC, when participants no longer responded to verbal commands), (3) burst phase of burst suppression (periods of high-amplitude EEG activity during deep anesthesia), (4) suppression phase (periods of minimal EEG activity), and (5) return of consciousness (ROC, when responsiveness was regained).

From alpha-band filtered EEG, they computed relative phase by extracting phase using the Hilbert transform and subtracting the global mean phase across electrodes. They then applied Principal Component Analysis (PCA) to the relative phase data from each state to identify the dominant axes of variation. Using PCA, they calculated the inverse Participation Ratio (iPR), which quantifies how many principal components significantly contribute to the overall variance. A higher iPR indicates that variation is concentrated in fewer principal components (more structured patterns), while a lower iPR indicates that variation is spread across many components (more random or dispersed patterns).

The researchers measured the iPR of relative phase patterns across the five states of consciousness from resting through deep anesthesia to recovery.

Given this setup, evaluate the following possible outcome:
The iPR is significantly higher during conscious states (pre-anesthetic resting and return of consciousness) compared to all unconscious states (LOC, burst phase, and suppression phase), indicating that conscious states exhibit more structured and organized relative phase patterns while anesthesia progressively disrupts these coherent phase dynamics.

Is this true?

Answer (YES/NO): NO